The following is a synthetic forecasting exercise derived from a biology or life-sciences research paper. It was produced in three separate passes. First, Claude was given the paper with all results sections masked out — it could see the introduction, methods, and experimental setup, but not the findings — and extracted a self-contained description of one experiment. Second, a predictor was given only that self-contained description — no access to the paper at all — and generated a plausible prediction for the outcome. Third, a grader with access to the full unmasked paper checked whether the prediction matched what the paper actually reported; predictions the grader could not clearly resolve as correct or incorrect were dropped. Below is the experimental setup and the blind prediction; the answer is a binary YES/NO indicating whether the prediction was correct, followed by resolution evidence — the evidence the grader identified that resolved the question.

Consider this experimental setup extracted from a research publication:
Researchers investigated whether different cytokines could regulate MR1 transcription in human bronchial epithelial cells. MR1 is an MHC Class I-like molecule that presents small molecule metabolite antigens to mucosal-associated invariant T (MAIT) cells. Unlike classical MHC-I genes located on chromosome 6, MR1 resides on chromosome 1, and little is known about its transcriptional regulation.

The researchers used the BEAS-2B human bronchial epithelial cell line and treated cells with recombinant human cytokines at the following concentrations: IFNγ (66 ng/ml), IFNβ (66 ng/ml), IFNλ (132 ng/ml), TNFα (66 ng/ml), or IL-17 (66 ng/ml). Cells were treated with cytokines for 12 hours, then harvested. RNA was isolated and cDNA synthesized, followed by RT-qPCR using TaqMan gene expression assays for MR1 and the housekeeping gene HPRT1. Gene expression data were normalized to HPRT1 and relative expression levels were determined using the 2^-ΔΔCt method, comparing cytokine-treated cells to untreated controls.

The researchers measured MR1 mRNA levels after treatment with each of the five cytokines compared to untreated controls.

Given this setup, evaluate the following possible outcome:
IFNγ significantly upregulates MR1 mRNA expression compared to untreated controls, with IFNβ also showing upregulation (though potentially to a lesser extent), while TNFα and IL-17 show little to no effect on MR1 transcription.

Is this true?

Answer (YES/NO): YES